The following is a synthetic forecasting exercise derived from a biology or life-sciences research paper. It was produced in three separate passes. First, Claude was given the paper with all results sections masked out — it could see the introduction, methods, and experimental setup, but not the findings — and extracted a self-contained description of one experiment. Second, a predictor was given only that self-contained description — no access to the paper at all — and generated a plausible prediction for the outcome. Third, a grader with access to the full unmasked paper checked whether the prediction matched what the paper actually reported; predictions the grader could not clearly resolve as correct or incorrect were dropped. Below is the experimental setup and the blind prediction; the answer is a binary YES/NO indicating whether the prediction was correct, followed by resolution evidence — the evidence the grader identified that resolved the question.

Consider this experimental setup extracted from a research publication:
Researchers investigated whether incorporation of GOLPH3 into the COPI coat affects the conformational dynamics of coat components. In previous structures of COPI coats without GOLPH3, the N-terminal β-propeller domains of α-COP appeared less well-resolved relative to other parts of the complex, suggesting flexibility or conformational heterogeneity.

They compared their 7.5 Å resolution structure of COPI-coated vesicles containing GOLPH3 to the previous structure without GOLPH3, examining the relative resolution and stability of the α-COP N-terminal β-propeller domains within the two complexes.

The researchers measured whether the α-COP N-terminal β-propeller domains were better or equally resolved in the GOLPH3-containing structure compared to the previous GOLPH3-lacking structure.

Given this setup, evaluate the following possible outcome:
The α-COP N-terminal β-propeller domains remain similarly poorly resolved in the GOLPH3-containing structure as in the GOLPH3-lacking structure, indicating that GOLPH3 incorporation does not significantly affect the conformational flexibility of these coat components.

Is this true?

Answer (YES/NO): NO